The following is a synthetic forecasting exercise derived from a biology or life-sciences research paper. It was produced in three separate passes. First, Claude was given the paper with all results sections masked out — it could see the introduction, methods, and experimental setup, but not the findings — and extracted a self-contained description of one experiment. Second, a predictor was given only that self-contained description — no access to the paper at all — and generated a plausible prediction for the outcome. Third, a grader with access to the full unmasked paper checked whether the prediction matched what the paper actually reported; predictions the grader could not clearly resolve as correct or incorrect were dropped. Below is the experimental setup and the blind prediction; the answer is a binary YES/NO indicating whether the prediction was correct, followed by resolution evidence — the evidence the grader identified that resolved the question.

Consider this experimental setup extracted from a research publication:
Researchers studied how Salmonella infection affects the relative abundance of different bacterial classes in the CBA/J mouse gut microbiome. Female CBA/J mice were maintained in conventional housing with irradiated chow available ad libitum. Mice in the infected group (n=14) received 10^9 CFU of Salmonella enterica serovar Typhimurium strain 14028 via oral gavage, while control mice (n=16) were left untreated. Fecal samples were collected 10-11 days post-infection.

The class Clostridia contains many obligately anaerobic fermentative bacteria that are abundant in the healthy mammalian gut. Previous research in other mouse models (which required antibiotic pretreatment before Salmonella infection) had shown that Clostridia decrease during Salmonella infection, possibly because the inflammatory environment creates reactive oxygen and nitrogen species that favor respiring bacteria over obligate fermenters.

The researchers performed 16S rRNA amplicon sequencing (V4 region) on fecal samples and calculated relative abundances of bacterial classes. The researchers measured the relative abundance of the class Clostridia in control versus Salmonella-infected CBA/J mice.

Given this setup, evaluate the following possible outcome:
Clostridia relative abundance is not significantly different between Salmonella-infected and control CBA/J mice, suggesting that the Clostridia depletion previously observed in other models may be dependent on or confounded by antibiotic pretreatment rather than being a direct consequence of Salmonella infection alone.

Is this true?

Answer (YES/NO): NO